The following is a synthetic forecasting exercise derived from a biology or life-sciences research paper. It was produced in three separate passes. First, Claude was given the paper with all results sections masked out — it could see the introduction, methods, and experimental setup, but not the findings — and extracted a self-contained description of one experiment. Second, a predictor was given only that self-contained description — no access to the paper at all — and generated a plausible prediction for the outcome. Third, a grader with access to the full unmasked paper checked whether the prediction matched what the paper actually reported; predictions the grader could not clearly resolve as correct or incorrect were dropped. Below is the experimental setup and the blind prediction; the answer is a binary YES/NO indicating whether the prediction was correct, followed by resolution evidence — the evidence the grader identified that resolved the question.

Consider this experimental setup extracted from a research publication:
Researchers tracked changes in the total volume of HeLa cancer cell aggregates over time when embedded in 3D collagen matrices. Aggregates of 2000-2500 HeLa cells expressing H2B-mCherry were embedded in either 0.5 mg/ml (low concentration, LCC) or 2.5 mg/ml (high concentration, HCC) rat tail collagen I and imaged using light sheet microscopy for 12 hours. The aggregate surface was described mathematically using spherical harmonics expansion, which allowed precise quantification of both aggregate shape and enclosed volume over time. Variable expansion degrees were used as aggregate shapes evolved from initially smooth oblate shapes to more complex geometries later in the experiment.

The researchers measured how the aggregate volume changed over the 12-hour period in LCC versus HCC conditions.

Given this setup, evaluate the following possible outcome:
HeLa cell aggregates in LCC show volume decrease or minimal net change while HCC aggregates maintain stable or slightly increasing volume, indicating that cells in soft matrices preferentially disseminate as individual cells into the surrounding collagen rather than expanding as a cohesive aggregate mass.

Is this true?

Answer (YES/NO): NO